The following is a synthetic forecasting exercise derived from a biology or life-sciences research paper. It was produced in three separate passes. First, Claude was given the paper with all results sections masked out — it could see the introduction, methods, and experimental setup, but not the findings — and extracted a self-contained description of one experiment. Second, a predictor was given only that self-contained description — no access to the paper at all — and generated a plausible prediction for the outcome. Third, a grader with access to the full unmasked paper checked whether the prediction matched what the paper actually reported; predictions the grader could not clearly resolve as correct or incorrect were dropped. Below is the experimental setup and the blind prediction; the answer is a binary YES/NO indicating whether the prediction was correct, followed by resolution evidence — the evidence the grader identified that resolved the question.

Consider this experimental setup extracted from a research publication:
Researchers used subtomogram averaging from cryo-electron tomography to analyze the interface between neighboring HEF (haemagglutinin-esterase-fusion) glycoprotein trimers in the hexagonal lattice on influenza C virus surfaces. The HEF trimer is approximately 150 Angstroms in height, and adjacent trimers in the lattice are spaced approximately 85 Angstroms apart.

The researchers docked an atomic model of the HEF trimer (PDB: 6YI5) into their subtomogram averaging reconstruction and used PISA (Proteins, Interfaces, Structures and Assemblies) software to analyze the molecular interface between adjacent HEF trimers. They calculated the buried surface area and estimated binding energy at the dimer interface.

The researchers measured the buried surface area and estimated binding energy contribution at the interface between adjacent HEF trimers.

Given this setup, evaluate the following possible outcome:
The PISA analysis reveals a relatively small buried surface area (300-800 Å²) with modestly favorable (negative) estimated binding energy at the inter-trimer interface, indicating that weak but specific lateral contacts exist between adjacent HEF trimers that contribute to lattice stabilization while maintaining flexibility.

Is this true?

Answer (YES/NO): NO